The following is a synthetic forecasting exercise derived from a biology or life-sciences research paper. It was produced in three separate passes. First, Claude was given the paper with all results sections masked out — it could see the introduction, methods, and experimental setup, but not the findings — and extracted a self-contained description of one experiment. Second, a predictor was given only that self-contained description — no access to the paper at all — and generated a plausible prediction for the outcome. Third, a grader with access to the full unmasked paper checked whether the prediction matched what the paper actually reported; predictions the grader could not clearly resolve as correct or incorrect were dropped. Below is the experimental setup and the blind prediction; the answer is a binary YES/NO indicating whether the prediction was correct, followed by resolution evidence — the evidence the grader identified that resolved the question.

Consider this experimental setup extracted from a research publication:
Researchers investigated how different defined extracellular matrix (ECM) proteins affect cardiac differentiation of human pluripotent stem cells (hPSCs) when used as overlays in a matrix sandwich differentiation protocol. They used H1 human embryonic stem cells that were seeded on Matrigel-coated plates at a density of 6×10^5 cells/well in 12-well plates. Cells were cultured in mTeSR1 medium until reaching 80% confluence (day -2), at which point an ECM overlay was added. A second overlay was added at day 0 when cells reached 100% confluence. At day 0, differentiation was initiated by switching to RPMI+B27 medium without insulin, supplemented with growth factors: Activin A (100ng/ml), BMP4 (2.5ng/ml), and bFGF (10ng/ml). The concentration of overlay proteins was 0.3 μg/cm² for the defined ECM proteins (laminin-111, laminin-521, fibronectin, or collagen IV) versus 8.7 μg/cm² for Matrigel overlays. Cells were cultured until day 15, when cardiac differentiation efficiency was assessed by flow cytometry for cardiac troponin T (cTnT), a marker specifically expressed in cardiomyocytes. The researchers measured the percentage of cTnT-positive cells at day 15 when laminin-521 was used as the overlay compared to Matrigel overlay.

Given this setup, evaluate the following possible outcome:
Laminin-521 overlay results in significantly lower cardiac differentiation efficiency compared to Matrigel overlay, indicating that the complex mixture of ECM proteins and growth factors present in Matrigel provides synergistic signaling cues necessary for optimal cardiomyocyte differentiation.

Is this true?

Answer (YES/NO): NO